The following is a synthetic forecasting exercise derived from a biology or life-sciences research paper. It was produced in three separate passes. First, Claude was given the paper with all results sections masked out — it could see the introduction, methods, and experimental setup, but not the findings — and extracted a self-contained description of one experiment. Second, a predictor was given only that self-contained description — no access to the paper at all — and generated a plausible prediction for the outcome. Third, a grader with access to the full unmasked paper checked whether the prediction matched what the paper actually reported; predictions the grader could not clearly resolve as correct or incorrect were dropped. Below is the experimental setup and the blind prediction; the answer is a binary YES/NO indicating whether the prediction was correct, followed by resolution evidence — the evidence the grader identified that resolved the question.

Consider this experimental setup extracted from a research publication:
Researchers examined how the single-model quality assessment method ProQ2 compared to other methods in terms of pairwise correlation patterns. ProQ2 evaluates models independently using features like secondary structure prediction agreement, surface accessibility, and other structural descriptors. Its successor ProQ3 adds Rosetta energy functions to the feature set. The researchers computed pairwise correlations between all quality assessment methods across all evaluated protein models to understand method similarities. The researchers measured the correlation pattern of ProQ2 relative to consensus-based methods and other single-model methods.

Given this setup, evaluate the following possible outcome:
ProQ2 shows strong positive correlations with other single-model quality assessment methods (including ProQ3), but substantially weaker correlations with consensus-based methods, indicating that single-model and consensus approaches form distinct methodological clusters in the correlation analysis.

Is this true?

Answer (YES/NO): NO